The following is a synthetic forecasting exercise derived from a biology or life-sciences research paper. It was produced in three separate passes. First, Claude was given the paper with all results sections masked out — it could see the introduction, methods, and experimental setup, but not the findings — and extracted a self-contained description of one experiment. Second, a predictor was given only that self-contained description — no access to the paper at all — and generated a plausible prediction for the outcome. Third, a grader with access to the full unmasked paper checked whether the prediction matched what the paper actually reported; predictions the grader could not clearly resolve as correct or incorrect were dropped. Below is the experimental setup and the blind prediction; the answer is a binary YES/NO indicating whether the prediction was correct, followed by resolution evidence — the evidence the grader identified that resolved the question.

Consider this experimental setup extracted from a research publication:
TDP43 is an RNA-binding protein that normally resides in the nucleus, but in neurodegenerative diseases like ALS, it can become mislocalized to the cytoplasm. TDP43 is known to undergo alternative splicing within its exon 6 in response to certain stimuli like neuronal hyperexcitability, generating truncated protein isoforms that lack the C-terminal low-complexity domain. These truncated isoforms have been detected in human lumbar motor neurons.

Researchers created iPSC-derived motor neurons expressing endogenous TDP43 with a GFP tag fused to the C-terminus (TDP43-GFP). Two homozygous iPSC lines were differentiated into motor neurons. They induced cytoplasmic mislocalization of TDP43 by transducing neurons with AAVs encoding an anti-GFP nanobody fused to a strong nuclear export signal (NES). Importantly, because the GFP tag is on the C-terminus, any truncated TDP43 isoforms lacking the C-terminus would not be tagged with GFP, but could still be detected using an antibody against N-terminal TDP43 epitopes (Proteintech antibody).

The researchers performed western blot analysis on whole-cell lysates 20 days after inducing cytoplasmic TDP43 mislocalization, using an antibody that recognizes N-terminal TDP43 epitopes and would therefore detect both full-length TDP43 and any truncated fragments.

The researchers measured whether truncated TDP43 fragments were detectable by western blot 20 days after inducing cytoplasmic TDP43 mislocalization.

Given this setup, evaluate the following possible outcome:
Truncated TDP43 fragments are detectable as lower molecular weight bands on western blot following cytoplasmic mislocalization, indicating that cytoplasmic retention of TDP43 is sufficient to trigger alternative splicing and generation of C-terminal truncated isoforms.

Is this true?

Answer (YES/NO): NO